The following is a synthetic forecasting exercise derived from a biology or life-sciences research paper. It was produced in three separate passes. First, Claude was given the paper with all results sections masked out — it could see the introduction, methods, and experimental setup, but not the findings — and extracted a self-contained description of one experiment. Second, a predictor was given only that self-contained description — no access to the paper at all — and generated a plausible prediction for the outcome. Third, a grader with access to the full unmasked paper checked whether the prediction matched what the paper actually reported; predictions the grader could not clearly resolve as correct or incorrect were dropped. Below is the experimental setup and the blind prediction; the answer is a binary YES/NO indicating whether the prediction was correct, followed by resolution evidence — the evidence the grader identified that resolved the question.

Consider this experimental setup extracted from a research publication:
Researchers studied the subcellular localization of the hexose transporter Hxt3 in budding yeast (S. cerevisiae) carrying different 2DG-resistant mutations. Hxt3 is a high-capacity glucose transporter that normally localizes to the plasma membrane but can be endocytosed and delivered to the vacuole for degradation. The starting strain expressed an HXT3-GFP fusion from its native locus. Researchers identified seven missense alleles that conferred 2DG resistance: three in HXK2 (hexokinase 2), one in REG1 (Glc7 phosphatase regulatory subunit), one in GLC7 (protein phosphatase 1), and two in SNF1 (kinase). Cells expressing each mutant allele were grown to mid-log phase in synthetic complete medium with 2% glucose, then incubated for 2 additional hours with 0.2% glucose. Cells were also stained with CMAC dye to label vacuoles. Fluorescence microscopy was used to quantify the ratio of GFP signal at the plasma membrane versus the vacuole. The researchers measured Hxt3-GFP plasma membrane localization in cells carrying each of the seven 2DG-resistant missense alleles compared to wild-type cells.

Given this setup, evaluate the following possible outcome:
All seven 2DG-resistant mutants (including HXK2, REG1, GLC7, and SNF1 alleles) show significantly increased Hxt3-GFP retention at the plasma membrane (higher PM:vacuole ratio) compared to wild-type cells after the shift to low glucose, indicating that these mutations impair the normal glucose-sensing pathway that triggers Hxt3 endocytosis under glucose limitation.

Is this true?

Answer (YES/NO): NO